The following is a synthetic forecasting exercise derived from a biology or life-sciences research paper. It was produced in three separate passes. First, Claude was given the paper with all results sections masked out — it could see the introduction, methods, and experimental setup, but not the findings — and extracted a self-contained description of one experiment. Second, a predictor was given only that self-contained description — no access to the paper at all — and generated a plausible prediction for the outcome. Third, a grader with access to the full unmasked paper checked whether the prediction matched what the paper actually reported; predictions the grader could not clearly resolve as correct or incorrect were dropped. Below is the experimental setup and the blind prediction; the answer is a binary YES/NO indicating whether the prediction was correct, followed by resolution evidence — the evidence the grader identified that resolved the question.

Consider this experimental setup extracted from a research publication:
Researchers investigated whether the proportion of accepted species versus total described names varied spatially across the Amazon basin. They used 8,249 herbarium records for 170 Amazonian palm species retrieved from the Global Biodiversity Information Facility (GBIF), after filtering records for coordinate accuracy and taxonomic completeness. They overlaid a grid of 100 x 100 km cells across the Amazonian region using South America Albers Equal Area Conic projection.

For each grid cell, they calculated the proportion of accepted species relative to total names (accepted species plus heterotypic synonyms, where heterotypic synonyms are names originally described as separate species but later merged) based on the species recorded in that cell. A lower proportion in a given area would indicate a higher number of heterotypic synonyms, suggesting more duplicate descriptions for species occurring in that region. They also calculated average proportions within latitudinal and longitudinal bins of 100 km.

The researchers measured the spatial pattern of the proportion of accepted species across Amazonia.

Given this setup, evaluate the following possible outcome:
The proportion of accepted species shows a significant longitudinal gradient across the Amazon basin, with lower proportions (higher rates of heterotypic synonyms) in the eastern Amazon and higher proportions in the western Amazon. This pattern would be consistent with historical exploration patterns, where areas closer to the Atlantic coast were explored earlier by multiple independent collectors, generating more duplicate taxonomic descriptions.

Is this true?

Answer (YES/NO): NO